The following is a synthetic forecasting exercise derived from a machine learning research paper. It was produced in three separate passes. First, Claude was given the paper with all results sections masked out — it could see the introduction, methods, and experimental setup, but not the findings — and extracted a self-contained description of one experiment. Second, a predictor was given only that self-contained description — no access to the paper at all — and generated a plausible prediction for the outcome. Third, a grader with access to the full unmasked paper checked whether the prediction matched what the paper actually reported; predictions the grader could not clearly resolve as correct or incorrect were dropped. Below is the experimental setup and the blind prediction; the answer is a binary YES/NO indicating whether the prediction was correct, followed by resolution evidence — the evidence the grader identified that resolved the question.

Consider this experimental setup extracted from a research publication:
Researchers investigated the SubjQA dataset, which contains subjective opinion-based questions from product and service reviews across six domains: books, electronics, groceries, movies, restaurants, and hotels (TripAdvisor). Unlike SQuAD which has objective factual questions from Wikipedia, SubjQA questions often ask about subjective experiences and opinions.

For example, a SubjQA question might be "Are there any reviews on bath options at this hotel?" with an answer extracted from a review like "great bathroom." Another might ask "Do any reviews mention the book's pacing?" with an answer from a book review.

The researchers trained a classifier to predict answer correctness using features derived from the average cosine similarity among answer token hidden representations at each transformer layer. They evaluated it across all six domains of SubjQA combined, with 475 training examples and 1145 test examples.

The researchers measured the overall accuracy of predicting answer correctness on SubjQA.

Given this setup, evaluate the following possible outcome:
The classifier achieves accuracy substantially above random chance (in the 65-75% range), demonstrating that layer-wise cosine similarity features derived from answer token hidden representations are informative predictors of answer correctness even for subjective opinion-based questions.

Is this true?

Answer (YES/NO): YES